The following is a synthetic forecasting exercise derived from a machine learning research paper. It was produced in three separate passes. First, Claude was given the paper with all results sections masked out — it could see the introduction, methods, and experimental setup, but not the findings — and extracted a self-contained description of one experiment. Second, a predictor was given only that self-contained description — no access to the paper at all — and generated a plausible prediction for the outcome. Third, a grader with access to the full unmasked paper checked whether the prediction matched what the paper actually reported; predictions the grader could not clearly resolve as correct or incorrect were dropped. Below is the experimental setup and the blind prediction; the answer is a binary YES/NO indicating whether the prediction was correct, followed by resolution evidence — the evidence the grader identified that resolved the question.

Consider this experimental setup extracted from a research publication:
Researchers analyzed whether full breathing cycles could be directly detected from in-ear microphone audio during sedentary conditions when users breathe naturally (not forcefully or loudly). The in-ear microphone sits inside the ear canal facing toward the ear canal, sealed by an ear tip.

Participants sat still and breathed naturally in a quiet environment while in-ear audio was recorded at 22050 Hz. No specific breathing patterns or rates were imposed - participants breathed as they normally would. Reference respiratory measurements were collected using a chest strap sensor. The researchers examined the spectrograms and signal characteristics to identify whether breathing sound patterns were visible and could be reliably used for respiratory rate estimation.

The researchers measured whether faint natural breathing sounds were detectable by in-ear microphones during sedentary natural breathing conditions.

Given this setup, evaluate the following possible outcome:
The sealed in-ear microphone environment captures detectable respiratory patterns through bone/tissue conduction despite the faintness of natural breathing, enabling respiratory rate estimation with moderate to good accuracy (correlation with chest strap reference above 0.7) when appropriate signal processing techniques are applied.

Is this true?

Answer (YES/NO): NO